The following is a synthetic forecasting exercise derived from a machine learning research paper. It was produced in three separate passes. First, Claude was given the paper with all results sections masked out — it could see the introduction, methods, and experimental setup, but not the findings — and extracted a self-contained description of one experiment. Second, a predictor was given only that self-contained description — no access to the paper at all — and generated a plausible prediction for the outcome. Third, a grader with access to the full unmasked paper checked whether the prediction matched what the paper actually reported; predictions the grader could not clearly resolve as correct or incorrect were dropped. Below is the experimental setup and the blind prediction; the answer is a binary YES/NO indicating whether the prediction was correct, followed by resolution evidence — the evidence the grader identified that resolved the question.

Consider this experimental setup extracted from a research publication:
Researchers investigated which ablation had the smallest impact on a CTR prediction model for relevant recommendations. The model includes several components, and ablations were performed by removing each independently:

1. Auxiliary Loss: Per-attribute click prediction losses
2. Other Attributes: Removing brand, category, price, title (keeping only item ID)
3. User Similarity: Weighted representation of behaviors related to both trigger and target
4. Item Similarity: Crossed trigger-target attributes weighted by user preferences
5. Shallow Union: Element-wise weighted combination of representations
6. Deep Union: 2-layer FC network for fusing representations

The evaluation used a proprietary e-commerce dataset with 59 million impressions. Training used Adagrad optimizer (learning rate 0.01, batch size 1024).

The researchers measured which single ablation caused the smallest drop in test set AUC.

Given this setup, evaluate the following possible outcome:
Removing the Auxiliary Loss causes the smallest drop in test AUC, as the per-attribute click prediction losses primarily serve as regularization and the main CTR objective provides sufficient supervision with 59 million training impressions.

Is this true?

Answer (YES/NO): NO